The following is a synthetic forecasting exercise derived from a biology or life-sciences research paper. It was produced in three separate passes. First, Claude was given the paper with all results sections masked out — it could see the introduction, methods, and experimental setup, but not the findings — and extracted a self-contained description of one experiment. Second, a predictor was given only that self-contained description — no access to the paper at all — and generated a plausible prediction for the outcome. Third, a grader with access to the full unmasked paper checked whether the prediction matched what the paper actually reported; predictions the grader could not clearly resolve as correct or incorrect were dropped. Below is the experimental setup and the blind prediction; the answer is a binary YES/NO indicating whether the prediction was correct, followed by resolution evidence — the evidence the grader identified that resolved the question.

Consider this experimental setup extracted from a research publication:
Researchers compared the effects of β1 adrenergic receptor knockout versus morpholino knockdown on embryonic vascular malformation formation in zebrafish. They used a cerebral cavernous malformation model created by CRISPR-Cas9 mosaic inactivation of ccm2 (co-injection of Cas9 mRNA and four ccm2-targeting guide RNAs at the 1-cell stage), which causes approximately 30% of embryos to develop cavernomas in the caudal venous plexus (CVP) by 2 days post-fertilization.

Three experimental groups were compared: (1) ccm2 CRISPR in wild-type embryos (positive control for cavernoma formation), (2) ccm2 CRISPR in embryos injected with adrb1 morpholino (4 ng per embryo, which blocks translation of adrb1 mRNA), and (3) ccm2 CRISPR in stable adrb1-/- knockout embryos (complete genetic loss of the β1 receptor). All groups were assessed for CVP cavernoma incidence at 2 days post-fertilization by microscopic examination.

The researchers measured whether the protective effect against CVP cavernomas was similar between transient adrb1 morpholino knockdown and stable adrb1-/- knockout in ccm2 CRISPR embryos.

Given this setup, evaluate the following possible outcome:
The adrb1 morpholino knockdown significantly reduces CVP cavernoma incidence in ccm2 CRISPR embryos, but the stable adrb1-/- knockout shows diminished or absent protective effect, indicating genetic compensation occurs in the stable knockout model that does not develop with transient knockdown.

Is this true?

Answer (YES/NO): NO